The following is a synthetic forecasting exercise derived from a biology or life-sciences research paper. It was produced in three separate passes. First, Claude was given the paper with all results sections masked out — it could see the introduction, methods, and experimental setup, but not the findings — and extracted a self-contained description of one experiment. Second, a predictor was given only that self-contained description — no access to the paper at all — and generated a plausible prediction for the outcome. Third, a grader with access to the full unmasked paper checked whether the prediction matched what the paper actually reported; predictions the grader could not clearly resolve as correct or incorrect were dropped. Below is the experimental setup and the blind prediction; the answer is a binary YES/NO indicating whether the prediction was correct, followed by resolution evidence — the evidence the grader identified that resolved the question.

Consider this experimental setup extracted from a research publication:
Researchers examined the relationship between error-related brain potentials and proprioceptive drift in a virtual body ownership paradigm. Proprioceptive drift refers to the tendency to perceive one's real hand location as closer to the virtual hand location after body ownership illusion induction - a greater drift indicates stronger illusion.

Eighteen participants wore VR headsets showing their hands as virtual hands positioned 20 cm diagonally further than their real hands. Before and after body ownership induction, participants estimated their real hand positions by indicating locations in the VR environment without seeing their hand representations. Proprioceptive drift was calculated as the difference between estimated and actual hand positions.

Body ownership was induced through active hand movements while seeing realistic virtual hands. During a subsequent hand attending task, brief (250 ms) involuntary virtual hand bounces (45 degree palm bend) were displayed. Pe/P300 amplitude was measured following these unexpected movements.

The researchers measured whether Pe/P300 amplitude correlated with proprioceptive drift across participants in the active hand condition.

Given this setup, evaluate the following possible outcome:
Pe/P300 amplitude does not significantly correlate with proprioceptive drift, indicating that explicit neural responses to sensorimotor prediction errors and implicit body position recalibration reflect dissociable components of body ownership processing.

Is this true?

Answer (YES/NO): NO